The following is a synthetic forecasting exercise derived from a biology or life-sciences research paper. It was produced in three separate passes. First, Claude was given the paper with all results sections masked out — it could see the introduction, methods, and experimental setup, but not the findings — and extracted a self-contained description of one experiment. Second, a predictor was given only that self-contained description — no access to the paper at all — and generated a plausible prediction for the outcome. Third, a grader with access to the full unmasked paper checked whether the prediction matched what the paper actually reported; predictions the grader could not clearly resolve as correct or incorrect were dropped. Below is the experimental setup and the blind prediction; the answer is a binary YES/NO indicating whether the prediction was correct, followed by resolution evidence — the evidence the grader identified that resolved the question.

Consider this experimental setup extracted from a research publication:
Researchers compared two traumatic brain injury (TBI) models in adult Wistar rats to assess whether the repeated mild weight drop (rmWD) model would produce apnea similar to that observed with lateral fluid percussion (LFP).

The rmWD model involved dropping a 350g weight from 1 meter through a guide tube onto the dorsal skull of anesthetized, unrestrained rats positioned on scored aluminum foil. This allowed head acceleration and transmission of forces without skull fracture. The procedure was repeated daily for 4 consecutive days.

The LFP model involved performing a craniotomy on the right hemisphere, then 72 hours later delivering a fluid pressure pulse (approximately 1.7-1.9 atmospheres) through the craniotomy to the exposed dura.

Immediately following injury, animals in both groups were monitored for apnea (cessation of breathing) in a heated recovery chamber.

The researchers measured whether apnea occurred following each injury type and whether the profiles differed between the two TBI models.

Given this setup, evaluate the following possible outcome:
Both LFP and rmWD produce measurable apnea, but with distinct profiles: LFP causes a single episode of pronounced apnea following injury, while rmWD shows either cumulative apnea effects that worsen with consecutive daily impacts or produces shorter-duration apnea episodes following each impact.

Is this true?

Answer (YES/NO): NO